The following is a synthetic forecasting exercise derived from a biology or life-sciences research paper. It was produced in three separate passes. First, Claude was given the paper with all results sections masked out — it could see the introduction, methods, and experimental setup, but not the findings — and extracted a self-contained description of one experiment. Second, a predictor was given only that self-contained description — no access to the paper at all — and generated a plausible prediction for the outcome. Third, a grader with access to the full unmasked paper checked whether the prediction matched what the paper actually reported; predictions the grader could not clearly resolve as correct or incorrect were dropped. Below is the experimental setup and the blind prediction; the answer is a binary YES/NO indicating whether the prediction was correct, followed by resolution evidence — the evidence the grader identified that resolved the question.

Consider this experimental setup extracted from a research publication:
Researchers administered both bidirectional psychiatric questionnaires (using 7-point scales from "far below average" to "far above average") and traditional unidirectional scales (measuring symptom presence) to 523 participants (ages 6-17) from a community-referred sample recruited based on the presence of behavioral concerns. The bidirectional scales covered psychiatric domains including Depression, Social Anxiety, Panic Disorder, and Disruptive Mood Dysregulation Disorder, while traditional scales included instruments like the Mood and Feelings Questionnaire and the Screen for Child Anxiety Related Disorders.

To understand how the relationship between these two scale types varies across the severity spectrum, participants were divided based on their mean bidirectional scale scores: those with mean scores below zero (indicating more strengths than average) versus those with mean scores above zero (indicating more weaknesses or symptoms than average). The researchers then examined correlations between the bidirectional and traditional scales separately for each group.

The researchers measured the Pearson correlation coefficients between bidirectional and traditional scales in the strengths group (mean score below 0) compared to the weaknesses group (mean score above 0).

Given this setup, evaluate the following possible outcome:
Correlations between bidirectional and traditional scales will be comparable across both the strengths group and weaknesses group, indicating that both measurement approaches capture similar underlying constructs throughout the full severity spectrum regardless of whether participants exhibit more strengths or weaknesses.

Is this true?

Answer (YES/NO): NO